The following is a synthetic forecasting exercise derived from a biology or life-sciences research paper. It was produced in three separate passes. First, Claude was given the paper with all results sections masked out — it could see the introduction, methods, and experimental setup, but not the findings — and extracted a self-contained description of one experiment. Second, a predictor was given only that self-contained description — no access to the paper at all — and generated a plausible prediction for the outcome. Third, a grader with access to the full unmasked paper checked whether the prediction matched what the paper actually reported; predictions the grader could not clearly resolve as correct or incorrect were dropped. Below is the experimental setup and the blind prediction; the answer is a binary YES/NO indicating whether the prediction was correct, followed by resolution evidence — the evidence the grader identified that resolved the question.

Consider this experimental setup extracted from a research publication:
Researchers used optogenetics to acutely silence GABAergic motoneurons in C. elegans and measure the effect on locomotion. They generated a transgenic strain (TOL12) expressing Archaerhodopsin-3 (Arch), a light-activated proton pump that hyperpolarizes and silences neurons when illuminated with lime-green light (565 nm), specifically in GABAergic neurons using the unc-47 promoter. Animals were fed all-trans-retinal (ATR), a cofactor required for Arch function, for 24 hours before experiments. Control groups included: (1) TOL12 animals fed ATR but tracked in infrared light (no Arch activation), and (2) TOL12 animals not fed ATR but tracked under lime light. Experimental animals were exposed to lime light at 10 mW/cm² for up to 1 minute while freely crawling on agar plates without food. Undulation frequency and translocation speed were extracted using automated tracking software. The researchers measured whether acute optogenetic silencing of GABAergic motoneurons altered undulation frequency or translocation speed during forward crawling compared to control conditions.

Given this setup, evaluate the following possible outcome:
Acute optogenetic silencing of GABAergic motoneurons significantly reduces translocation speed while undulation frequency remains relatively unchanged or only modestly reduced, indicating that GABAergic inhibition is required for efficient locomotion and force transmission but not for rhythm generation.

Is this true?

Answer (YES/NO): NO